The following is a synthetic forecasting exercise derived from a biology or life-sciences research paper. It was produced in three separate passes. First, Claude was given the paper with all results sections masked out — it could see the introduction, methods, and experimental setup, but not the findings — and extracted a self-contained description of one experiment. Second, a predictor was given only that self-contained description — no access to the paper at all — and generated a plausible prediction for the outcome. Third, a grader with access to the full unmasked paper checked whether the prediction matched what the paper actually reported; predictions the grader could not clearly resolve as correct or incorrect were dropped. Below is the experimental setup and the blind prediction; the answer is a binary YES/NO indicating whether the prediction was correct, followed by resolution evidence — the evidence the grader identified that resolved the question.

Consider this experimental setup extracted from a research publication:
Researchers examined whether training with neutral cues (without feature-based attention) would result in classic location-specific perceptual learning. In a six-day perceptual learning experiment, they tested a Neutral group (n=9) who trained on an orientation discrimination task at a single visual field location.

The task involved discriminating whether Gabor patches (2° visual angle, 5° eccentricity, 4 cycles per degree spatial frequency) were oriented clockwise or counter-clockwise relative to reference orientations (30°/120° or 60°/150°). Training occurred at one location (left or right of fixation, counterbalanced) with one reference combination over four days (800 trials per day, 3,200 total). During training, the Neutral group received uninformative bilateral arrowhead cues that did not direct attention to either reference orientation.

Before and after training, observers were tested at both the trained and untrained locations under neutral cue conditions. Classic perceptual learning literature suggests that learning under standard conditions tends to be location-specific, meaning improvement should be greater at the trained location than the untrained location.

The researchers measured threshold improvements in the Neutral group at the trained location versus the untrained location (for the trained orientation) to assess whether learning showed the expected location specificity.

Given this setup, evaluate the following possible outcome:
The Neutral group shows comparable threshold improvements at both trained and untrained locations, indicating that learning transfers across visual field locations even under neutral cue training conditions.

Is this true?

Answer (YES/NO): NO